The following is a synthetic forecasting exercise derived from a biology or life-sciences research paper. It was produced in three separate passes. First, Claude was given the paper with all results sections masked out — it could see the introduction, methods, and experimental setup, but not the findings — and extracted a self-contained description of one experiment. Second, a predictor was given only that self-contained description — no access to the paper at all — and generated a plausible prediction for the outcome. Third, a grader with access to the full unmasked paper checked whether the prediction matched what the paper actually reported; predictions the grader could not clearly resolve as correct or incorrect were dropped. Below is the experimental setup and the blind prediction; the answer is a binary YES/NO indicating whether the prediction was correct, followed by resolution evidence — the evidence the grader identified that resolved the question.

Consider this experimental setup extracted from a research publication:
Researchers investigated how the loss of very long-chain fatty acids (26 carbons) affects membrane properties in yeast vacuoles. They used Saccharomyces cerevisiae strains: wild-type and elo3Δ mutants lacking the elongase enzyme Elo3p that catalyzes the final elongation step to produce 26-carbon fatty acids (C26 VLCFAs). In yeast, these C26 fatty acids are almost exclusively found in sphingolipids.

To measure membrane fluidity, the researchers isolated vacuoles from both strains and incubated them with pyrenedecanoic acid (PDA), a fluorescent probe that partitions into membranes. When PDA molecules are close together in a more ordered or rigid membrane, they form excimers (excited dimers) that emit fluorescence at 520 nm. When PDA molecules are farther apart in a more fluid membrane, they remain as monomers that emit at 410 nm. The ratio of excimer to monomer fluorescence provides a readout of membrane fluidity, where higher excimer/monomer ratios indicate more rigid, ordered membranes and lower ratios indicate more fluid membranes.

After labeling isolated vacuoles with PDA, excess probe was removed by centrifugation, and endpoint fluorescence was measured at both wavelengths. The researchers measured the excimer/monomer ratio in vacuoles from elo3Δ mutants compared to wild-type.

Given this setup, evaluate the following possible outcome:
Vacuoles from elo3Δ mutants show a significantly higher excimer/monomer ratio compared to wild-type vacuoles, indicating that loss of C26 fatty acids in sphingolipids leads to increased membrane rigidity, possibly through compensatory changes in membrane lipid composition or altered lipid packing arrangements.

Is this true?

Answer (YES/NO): NO